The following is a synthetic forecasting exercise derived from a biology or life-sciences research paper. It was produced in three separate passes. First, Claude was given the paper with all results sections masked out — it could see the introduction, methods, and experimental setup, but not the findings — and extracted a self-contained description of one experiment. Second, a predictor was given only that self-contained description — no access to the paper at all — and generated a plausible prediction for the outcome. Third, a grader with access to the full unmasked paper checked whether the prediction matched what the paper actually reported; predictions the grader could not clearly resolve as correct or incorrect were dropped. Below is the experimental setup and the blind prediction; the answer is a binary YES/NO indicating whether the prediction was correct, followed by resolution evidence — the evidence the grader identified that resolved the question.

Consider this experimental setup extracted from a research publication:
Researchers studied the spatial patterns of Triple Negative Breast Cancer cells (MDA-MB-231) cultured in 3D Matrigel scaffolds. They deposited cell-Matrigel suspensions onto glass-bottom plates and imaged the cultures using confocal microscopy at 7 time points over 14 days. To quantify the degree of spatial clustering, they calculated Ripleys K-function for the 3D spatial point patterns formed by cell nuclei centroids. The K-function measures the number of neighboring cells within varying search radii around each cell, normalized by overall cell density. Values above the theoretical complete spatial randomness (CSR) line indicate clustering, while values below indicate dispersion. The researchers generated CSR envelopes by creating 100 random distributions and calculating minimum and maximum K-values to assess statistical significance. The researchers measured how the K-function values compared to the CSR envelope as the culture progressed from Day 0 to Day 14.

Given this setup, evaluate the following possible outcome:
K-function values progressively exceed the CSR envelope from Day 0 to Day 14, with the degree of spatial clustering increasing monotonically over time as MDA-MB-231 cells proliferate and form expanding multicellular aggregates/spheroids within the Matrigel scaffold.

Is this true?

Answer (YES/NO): NO